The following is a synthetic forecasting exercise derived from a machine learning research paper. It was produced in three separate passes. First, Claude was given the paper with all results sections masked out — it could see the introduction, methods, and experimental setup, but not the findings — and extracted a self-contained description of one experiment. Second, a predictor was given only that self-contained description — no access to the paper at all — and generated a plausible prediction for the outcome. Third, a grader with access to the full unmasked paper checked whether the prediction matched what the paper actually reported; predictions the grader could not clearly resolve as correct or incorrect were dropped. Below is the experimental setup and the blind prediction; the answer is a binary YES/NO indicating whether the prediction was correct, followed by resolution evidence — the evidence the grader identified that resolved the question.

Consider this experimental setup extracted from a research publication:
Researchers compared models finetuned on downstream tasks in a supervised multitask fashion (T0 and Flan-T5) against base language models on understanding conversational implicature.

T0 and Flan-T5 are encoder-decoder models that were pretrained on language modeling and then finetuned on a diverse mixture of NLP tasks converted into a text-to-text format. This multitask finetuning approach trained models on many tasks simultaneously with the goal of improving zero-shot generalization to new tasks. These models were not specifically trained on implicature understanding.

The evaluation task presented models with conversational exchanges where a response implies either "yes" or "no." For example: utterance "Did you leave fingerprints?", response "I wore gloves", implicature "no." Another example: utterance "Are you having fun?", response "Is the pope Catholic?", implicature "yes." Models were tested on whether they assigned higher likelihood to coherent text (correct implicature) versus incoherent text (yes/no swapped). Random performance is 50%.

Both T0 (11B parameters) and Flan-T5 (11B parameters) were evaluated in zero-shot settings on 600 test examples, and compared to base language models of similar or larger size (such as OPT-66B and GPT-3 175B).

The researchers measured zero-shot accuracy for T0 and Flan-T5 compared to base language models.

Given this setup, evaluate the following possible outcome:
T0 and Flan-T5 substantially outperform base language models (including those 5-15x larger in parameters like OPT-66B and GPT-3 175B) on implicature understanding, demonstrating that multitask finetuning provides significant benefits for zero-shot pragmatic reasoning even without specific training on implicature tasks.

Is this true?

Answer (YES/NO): NO